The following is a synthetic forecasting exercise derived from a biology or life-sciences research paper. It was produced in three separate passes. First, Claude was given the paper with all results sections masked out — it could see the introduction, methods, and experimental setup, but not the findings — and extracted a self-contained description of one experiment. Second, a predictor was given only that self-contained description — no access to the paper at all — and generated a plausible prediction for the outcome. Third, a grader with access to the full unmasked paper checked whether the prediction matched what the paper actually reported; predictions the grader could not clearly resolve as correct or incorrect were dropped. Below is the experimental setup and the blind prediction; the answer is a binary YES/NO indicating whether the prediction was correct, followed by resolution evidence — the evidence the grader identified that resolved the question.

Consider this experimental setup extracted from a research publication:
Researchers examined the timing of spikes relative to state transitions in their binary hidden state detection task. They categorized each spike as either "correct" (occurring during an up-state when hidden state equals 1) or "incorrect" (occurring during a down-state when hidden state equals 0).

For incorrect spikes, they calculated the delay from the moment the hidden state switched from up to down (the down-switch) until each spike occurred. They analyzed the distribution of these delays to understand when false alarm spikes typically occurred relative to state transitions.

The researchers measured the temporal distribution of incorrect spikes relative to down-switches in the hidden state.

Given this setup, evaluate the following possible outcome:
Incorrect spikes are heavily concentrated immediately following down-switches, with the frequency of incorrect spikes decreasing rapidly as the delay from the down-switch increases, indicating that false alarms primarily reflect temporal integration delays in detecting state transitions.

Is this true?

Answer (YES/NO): YES